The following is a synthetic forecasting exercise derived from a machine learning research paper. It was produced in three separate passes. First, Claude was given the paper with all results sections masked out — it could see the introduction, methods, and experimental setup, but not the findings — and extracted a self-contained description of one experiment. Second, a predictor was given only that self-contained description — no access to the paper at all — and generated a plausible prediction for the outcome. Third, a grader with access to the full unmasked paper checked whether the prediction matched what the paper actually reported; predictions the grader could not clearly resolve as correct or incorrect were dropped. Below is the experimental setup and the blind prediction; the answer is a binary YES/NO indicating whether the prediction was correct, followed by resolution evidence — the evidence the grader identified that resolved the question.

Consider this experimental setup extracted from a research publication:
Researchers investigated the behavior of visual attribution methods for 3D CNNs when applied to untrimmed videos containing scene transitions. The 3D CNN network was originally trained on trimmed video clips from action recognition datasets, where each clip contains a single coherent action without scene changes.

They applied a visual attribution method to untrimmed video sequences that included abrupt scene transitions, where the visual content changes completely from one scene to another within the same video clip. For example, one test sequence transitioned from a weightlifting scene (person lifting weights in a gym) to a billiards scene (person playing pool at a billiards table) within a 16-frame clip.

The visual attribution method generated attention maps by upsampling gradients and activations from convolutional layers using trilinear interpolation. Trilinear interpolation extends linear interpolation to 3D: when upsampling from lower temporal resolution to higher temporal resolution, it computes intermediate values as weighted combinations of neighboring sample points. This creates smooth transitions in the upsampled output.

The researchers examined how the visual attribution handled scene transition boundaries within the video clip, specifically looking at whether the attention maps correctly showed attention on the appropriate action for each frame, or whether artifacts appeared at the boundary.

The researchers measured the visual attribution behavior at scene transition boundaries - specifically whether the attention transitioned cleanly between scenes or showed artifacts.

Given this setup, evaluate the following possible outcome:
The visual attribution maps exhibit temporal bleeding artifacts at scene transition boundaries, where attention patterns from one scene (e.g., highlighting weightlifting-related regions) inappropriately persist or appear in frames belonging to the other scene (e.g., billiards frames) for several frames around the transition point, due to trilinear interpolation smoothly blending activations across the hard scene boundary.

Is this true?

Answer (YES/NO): YES